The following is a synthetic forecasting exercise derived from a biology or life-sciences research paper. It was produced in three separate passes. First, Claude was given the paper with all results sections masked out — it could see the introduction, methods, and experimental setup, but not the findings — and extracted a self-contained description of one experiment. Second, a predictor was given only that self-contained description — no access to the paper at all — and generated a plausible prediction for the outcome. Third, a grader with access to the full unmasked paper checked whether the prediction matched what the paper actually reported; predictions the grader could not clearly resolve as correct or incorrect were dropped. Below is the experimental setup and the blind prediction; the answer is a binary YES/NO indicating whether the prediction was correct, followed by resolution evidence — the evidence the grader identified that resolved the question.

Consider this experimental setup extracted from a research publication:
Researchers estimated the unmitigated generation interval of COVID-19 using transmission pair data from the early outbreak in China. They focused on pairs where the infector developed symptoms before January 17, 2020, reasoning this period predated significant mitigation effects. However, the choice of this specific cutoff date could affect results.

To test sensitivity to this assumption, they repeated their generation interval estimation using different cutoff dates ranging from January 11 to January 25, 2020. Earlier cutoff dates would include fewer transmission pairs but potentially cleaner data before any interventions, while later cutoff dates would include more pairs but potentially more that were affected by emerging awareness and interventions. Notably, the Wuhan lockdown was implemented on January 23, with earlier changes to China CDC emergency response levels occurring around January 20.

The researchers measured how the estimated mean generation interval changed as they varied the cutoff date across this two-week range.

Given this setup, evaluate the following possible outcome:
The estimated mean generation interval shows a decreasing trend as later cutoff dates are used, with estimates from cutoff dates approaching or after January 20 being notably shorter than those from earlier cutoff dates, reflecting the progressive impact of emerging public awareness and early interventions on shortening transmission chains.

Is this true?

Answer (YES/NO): YES